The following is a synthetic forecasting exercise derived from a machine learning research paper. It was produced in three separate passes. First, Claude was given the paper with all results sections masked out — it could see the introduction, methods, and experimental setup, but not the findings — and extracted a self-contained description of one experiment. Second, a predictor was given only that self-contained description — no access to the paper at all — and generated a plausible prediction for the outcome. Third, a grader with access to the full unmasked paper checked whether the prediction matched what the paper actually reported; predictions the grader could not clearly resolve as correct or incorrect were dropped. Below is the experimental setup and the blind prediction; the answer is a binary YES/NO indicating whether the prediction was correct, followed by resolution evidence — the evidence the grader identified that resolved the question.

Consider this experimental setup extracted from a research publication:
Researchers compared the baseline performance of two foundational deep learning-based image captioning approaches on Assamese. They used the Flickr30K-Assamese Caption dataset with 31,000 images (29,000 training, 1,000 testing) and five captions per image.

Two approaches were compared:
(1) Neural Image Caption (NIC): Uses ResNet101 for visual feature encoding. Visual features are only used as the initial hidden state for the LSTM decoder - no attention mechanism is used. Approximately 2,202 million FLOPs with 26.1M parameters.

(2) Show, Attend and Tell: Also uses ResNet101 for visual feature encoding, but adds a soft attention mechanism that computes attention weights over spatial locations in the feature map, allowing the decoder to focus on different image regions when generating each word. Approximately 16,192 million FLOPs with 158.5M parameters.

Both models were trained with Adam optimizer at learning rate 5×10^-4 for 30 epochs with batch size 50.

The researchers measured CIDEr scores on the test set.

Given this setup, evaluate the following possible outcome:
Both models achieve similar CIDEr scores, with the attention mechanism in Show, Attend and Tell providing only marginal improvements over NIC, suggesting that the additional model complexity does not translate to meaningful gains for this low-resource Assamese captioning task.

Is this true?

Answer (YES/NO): NO